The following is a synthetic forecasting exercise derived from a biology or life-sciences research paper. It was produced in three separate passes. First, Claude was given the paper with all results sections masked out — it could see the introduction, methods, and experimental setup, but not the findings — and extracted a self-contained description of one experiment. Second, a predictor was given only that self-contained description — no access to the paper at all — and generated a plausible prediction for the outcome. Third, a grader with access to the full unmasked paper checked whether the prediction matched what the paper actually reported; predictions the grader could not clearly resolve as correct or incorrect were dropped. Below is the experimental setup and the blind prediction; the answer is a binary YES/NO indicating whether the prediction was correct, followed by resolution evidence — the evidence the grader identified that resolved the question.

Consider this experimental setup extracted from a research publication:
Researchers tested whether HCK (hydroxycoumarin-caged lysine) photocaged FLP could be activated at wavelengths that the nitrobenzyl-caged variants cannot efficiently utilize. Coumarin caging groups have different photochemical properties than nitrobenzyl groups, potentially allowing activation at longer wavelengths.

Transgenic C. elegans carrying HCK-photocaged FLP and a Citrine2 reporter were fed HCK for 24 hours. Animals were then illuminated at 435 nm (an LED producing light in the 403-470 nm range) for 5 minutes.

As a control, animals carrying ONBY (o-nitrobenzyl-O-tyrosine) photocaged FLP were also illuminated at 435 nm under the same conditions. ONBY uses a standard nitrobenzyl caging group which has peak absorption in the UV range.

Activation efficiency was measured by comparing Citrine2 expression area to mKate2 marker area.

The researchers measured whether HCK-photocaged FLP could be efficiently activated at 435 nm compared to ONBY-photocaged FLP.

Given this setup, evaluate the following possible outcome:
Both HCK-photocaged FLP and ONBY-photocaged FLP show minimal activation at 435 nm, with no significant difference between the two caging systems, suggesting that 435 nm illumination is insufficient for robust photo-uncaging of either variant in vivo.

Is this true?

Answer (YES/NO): YES